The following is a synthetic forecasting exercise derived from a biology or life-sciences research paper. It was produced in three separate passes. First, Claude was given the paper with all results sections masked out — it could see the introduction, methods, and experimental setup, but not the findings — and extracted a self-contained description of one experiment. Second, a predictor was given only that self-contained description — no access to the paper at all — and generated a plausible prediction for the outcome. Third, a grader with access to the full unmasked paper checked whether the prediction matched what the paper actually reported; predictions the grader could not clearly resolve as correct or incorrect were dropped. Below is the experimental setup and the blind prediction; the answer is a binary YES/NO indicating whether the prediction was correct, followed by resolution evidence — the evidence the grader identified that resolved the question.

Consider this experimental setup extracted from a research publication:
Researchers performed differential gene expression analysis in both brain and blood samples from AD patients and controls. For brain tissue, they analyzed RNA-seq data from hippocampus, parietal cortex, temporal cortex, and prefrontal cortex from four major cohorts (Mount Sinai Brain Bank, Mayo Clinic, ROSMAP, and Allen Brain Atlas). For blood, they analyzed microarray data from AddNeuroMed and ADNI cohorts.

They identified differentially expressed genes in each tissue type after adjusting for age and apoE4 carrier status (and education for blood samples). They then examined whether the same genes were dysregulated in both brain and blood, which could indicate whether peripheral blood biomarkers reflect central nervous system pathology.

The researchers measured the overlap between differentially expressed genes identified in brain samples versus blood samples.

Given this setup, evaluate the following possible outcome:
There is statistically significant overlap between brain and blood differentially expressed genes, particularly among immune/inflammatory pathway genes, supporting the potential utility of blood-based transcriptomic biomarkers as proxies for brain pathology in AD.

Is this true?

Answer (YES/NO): NO